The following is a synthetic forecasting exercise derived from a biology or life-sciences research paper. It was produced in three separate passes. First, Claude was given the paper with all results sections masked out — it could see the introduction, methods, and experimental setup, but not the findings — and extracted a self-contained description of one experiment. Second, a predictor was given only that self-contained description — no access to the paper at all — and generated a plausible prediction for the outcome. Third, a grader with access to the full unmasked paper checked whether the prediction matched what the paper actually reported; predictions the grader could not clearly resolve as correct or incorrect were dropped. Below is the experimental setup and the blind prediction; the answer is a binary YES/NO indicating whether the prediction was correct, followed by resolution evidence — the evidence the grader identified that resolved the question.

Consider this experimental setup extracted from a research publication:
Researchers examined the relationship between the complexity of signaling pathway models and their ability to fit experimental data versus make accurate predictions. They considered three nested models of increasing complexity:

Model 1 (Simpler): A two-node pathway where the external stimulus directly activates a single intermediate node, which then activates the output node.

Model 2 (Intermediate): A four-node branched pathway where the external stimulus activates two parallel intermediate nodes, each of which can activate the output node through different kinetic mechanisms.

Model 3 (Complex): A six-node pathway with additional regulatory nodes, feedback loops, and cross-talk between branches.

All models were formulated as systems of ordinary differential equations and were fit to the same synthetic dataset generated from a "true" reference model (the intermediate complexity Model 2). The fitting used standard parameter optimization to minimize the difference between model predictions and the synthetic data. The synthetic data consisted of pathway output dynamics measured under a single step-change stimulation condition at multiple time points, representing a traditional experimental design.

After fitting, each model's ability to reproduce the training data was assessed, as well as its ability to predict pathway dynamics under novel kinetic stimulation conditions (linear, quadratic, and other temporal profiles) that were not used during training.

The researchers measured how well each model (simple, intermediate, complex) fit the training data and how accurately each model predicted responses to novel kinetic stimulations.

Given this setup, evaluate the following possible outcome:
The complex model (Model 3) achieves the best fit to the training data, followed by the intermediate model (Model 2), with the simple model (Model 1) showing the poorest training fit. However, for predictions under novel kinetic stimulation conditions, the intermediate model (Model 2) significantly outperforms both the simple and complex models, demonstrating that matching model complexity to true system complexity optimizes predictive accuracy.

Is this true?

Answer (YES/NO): YES